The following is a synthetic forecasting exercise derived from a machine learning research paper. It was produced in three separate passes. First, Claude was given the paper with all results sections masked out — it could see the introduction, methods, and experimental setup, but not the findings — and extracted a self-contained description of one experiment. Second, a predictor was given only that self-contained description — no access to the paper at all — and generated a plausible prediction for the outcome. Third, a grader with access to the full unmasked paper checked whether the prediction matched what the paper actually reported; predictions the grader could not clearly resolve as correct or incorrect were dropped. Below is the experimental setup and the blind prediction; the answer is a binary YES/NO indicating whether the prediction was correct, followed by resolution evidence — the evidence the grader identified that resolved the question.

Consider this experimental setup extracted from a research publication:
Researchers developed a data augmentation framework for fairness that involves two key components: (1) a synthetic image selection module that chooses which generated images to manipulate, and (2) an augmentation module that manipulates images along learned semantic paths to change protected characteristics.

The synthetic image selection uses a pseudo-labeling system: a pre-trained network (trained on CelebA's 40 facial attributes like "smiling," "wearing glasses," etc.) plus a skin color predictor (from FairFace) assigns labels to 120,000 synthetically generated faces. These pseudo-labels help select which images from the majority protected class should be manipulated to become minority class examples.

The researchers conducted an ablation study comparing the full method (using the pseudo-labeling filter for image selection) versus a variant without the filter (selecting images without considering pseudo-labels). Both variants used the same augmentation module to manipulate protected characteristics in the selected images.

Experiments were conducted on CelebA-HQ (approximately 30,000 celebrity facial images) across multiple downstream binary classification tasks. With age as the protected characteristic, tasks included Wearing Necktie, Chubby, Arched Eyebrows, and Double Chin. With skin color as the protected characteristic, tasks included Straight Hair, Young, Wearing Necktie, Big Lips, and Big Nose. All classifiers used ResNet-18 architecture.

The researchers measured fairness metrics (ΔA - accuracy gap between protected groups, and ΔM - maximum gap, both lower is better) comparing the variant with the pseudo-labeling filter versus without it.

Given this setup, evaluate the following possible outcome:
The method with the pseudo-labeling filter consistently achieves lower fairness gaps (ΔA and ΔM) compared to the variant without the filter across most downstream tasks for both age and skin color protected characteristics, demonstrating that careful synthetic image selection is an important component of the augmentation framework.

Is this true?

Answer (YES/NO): NO